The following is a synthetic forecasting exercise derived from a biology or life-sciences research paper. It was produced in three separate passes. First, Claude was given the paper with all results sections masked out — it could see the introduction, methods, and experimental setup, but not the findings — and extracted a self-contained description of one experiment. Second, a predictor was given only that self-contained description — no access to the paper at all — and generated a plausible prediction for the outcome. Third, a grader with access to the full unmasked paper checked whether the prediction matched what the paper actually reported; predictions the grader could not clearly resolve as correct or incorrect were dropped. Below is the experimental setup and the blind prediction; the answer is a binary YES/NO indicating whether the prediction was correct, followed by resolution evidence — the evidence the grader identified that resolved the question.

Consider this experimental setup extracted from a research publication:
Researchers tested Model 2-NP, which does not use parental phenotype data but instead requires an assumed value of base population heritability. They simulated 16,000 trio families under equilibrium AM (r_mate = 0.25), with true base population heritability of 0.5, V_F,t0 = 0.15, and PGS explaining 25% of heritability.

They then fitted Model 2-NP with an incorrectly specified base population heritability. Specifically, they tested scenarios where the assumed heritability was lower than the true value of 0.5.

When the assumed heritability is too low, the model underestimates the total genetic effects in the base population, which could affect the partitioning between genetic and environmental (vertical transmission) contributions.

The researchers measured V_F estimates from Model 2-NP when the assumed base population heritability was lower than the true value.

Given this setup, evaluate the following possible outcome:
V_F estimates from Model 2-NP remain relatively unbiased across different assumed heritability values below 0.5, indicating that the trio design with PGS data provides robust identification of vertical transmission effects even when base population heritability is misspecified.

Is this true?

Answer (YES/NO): NO